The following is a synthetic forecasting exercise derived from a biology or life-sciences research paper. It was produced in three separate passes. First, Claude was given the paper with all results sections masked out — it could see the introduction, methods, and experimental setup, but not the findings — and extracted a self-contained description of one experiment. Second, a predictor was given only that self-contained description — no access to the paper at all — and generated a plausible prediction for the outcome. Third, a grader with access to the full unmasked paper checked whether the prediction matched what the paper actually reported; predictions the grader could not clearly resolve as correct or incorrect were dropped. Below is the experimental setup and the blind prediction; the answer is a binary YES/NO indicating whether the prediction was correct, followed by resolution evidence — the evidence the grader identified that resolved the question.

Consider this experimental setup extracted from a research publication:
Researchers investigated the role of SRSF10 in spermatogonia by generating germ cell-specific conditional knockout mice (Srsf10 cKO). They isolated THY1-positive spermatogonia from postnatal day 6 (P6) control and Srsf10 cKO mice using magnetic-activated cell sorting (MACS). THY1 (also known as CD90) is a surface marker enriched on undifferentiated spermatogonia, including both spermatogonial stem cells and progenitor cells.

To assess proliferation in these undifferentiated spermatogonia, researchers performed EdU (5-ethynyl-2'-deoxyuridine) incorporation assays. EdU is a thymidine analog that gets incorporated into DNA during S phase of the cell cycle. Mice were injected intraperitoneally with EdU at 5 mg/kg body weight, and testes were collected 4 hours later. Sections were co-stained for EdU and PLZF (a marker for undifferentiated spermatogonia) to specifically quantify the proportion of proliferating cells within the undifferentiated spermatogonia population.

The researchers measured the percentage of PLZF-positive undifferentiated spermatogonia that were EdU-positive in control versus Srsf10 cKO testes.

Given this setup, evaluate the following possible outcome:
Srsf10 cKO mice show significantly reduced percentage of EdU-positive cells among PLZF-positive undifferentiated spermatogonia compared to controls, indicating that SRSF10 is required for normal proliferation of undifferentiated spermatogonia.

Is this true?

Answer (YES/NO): YES